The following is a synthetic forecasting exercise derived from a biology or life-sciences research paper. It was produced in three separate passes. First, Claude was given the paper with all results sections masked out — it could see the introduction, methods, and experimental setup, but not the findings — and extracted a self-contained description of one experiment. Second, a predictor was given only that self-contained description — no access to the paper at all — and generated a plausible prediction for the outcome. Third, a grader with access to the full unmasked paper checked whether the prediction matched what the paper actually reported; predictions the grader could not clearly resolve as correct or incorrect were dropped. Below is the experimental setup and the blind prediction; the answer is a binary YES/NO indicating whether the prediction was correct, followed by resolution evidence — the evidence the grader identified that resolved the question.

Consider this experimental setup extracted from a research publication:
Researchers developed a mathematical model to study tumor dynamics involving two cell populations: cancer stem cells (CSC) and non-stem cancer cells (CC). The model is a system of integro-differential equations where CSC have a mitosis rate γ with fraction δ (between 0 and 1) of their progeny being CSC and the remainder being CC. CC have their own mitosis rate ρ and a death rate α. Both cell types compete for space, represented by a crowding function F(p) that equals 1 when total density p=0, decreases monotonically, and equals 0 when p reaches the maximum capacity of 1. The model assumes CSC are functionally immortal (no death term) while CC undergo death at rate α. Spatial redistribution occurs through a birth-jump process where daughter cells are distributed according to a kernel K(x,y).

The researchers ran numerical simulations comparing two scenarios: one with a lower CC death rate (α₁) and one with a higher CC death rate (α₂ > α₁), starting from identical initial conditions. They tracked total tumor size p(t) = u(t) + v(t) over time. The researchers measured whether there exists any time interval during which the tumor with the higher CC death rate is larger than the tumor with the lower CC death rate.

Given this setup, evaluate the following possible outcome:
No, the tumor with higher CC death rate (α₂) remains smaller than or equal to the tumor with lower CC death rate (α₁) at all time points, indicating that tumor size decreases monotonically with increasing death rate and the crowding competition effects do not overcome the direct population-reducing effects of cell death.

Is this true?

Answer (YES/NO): NO